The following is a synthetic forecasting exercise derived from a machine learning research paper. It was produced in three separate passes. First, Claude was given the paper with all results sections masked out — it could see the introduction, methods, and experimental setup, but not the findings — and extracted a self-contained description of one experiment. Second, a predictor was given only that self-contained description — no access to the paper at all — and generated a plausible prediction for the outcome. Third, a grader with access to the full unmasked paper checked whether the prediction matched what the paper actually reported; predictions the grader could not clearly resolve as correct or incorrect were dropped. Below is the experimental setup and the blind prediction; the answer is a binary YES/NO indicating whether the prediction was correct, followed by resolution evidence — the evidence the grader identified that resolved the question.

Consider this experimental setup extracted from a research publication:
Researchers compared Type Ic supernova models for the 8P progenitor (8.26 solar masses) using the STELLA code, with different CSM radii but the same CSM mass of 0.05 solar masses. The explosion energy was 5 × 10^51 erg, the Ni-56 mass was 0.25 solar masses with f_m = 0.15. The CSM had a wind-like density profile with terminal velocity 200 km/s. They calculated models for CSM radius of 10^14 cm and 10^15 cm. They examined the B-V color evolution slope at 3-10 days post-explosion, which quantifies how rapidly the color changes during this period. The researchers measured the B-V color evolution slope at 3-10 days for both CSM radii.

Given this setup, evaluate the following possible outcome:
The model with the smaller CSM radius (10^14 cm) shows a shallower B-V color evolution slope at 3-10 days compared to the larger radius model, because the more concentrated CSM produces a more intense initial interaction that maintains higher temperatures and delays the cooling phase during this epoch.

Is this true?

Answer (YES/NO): NO